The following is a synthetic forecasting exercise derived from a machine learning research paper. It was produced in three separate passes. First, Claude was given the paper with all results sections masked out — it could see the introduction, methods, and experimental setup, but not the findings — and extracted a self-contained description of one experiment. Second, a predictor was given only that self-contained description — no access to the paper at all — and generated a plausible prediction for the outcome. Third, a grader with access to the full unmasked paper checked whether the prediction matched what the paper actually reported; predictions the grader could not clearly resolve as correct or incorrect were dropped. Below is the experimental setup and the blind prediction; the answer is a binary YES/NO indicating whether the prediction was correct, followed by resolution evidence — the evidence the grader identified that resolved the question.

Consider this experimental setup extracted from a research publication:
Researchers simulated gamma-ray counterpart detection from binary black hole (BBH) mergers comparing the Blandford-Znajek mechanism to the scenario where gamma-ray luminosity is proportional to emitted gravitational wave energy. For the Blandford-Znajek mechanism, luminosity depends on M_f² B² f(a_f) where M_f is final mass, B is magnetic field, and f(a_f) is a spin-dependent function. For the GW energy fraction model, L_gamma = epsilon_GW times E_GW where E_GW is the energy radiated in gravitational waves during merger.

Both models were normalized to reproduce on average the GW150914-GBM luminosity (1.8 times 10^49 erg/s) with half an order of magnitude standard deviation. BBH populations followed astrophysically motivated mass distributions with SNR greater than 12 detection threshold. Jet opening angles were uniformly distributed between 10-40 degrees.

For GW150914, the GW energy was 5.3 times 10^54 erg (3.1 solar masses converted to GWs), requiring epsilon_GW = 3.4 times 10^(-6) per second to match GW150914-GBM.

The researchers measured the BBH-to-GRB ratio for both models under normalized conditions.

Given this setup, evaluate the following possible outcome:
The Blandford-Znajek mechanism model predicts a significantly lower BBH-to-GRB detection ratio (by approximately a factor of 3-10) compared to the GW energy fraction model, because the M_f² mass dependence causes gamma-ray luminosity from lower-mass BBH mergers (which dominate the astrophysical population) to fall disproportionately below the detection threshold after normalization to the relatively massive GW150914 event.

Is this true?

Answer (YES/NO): NO